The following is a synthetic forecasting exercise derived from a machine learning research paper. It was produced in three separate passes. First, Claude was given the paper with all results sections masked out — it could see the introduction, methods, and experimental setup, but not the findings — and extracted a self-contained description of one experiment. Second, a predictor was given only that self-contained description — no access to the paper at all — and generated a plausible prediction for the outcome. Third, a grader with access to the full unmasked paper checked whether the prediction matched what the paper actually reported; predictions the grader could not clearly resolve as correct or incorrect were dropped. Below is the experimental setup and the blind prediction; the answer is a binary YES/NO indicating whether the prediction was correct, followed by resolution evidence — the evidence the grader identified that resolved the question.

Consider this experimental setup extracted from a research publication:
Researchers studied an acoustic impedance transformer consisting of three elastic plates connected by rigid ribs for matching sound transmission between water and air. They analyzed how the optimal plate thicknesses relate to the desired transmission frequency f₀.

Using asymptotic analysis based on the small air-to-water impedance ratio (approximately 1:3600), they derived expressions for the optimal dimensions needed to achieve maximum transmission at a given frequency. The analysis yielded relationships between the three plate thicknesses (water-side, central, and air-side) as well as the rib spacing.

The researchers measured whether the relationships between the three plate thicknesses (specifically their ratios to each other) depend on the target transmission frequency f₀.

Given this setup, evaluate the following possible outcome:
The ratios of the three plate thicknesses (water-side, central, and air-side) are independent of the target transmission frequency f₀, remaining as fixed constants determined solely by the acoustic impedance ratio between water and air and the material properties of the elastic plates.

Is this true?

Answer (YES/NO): YES